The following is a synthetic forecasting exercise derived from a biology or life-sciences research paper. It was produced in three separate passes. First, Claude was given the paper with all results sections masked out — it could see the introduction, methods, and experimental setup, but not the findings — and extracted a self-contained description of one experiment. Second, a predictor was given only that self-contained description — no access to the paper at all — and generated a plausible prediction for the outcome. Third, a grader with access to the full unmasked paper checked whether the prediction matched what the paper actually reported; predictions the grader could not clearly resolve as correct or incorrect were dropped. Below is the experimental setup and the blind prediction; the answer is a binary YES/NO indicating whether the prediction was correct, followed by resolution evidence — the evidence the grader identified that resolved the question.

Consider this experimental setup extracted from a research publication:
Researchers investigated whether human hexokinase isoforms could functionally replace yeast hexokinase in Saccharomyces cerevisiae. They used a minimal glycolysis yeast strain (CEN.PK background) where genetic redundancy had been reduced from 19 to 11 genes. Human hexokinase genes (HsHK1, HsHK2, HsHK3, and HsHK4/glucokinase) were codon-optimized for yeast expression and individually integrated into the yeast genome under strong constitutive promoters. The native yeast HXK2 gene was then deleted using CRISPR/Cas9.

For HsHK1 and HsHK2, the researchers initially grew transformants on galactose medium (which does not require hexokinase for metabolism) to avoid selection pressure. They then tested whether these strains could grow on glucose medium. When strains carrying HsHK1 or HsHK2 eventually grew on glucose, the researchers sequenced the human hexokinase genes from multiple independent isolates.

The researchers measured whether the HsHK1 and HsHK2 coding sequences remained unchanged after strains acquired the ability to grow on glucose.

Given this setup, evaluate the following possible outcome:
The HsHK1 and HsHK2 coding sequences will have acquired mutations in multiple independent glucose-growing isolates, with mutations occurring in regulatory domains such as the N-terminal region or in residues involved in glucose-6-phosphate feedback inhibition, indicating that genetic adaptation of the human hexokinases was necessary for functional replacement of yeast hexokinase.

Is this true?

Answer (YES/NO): YES